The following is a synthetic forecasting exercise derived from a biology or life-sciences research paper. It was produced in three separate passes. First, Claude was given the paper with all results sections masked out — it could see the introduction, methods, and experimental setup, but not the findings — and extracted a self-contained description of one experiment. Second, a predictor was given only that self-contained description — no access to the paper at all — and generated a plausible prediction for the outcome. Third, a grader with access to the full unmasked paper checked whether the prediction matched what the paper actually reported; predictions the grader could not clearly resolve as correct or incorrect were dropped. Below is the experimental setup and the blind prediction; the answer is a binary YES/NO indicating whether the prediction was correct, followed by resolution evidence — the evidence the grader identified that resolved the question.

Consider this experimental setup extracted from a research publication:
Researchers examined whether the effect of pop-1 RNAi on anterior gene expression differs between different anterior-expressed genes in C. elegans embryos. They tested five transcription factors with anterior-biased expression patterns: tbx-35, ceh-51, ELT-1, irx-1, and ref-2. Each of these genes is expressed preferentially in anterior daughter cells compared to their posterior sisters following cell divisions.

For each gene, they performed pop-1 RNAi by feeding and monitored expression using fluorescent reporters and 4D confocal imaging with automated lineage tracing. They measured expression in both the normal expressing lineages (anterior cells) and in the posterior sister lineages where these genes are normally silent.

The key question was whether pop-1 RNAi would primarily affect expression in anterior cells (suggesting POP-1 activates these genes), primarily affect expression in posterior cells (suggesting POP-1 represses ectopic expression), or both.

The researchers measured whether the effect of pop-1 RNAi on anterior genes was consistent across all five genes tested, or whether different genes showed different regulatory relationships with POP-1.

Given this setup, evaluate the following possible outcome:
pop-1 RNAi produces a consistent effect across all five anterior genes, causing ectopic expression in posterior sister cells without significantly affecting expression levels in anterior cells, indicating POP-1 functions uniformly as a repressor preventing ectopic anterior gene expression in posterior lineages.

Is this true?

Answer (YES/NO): NO